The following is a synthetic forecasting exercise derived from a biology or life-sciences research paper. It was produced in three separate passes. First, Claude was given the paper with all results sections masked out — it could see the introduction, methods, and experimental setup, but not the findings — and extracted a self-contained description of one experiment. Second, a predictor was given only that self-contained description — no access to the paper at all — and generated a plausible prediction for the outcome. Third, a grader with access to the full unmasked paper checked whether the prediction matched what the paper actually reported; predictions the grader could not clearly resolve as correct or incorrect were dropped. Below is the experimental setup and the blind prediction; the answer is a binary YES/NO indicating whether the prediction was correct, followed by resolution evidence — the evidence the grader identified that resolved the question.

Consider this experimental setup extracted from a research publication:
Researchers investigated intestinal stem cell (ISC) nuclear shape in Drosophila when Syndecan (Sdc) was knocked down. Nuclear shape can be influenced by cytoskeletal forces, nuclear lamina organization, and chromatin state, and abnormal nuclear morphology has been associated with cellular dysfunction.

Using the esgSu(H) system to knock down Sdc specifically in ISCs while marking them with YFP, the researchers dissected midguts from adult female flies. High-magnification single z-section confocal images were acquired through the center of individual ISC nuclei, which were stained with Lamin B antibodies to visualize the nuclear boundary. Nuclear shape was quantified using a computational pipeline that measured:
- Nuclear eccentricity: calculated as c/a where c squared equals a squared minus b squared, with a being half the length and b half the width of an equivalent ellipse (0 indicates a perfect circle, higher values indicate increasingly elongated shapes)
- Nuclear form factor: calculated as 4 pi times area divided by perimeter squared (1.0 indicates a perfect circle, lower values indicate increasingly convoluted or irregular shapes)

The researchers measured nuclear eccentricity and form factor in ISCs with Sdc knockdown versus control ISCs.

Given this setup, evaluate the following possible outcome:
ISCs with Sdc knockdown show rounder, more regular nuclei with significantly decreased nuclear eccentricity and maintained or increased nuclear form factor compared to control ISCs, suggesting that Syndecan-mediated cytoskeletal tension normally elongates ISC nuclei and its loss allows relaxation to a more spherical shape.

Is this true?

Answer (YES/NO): NO